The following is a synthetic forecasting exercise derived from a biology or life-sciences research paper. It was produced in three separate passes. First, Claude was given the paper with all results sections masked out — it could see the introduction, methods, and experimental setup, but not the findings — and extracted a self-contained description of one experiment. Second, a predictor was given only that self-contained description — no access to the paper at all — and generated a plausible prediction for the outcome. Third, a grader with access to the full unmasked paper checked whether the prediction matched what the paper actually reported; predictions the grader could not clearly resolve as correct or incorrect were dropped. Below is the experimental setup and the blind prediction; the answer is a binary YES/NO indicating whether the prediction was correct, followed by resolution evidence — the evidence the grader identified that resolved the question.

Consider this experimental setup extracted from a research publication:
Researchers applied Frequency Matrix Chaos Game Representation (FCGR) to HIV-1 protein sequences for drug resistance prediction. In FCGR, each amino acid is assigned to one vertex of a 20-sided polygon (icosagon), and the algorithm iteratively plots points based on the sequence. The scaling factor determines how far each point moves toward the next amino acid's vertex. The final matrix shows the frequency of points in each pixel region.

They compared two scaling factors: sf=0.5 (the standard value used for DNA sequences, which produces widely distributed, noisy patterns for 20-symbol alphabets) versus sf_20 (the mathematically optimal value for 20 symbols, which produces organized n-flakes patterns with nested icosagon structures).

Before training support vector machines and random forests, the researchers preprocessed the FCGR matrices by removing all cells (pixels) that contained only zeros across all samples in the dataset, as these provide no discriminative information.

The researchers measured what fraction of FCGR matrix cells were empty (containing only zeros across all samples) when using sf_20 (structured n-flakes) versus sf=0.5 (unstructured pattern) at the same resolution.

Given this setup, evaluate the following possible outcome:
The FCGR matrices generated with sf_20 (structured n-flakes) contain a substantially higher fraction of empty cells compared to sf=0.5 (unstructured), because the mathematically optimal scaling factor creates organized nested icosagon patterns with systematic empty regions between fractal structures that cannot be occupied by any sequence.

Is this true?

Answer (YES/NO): YES